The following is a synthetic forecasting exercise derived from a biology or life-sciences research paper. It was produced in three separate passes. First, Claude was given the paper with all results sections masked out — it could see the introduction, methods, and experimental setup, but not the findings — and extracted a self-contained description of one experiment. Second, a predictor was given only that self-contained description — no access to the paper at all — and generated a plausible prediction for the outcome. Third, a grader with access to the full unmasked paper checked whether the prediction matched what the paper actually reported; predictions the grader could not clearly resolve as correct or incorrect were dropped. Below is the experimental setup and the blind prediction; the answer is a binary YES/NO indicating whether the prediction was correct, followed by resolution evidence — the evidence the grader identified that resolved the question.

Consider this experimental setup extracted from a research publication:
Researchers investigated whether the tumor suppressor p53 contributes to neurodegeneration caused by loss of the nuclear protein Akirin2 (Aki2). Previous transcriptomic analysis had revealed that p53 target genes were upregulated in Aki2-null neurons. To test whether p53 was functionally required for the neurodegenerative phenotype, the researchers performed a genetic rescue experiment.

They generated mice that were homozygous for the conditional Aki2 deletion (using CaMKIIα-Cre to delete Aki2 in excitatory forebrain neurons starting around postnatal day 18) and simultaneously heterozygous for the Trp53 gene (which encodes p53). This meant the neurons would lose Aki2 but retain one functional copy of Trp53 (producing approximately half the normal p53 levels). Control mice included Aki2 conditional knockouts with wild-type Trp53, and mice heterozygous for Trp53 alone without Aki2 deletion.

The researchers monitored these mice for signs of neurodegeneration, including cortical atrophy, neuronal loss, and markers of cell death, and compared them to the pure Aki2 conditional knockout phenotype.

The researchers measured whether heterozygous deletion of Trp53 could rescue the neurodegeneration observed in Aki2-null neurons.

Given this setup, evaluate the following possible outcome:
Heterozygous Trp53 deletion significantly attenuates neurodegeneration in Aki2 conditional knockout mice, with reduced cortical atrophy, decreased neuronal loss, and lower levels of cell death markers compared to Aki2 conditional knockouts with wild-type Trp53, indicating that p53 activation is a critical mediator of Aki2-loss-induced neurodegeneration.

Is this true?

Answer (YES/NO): YES